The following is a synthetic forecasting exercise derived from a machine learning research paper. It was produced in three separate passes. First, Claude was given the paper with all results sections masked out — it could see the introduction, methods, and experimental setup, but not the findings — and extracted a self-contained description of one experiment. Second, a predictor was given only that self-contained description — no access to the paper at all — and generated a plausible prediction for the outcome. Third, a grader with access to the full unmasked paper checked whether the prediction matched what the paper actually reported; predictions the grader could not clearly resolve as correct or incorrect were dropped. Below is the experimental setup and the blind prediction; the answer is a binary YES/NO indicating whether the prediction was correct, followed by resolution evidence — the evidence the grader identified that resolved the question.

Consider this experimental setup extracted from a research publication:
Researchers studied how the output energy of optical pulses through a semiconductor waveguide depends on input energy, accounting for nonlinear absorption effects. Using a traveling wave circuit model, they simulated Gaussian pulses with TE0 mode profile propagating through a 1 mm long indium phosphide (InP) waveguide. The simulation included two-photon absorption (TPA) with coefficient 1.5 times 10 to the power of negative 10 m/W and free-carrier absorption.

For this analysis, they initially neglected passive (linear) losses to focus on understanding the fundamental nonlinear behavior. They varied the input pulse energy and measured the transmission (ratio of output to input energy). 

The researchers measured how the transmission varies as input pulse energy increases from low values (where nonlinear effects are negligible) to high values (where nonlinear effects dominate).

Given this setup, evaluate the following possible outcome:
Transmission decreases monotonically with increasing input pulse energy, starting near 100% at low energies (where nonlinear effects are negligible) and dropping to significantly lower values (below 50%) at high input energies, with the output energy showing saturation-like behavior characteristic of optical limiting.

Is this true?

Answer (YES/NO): NO